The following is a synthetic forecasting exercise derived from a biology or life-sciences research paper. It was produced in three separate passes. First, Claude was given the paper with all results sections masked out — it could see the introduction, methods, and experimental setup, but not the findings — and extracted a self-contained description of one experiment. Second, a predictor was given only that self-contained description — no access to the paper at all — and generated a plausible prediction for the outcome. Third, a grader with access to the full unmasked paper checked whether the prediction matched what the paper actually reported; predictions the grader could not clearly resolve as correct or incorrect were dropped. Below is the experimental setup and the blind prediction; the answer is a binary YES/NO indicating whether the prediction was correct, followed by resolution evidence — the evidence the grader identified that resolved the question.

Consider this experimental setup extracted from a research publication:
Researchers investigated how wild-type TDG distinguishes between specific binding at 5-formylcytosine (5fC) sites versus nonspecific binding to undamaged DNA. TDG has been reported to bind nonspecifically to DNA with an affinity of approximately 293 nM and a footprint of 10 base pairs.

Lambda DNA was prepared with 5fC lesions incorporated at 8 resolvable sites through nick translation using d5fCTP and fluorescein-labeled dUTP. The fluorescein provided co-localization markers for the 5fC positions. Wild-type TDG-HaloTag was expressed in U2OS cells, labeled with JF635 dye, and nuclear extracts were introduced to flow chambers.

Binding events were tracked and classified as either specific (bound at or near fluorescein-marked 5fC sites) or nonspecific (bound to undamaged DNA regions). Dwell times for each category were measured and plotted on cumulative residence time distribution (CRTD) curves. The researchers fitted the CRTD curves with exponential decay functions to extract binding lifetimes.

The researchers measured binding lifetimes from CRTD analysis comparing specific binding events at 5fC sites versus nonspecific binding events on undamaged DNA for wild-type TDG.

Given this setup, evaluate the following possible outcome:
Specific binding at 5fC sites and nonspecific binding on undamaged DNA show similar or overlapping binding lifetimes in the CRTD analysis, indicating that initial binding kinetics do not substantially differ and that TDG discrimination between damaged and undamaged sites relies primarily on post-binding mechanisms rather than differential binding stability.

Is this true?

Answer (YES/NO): NO